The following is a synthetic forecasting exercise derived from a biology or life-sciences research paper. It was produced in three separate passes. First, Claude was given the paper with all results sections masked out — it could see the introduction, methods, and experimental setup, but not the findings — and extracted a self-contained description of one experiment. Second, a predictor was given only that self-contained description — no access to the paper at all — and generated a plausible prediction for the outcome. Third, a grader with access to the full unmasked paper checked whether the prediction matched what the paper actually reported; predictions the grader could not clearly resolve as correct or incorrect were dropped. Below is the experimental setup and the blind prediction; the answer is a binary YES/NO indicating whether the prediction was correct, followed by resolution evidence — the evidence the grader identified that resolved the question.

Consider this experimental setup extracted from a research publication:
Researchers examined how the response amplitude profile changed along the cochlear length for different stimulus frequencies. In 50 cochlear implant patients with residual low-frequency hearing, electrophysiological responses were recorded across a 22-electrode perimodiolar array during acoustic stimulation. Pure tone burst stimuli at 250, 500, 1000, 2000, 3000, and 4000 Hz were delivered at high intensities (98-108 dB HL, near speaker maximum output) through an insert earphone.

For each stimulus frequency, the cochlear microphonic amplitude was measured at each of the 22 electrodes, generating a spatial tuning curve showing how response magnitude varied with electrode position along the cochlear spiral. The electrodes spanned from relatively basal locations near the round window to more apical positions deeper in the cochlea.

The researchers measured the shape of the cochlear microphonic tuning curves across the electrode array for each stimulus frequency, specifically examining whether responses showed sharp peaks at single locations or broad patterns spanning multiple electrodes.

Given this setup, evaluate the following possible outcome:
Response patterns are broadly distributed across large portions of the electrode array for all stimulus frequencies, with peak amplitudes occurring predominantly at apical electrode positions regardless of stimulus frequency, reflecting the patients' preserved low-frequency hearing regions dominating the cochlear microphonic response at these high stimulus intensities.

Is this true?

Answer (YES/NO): NO